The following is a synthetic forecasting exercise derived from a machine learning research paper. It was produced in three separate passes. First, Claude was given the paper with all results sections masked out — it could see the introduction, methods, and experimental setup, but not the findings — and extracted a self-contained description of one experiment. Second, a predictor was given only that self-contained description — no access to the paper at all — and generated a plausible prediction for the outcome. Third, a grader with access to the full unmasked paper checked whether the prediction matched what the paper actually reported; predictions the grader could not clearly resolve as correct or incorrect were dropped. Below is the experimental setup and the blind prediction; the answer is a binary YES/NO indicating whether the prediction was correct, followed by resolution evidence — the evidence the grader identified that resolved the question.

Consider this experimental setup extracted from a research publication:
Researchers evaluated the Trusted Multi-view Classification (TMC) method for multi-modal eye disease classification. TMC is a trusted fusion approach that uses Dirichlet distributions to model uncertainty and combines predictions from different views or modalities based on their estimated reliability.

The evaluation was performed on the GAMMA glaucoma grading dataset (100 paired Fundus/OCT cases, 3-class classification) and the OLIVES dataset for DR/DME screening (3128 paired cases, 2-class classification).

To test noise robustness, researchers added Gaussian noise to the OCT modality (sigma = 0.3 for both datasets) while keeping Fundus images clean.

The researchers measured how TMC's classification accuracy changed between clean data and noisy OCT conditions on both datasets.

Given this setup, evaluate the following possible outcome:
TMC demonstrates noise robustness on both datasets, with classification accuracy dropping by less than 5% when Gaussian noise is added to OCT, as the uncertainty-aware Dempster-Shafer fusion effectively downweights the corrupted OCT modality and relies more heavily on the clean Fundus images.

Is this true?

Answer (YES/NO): NO